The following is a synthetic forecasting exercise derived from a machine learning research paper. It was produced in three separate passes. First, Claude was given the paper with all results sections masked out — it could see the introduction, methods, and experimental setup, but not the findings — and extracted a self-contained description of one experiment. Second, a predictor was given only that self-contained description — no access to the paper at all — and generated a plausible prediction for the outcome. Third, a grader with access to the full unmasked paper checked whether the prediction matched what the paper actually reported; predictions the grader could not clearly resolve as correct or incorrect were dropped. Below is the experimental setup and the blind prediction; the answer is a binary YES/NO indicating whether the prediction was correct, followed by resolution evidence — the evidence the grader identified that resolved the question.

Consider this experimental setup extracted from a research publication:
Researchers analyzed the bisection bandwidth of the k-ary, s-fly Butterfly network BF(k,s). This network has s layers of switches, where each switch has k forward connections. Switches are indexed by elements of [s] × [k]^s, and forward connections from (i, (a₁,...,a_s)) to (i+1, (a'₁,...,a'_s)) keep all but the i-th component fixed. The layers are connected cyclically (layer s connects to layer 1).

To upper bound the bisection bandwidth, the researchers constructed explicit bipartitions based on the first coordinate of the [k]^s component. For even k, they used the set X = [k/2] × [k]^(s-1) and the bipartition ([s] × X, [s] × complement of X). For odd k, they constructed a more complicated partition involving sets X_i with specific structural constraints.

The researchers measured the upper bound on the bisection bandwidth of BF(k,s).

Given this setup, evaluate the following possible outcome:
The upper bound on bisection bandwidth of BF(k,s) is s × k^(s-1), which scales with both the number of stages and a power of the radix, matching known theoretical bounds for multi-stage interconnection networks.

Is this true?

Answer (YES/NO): NO